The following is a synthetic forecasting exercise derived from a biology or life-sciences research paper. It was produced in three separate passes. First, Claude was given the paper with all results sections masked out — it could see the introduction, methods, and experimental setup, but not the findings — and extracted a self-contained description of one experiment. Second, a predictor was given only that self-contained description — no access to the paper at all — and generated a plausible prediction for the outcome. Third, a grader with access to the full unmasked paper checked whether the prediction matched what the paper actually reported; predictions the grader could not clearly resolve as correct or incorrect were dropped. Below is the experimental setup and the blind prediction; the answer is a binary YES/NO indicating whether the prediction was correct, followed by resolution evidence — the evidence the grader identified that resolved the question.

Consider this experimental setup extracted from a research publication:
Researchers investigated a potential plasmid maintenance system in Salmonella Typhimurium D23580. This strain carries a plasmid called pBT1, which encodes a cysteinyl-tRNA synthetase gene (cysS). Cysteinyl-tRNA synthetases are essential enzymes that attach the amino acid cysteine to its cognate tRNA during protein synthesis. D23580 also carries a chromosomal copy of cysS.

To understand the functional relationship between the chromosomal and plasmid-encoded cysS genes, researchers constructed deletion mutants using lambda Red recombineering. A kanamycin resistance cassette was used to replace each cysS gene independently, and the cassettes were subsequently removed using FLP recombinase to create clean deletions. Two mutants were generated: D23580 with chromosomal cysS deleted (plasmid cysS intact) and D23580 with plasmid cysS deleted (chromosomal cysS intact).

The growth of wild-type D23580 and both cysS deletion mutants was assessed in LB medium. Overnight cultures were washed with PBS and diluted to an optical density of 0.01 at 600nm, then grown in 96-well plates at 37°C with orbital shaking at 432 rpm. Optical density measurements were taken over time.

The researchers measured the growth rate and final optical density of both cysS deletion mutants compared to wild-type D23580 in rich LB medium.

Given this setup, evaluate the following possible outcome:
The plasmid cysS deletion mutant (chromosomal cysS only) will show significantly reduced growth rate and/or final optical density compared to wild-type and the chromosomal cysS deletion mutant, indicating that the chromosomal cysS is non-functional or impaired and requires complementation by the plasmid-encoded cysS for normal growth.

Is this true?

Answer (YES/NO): YES